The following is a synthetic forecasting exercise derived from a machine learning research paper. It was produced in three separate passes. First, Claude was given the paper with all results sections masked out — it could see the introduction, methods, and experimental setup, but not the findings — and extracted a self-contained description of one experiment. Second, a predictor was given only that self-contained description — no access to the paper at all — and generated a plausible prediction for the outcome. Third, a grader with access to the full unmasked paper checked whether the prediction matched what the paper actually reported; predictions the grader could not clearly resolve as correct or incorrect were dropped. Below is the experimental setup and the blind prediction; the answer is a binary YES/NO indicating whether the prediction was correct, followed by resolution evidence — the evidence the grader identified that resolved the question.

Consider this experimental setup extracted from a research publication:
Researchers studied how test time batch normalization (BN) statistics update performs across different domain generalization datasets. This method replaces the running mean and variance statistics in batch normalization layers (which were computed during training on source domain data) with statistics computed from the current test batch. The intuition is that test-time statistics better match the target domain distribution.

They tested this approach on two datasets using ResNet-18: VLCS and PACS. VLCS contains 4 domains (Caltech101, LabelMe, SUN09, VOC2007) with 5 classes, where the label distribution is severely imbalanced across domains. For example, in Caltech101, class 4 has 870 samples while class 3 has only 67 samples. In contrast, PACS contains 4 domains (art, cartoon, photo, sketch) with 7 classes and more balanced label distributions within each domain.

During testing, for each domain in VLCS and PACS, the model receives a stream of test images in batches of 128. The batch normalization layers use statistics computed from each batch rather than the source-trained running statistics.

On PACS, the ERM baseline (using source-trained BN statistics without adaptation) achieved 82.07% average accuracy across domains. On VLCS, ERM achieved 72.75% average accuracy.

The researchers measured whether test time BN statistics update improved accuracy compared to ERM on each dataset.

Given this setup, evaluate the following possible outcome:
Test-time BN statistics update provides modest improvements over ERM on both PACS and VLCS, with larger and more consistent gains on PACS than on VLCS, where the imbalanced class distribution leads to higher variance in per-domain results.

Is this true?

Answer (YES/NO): NO